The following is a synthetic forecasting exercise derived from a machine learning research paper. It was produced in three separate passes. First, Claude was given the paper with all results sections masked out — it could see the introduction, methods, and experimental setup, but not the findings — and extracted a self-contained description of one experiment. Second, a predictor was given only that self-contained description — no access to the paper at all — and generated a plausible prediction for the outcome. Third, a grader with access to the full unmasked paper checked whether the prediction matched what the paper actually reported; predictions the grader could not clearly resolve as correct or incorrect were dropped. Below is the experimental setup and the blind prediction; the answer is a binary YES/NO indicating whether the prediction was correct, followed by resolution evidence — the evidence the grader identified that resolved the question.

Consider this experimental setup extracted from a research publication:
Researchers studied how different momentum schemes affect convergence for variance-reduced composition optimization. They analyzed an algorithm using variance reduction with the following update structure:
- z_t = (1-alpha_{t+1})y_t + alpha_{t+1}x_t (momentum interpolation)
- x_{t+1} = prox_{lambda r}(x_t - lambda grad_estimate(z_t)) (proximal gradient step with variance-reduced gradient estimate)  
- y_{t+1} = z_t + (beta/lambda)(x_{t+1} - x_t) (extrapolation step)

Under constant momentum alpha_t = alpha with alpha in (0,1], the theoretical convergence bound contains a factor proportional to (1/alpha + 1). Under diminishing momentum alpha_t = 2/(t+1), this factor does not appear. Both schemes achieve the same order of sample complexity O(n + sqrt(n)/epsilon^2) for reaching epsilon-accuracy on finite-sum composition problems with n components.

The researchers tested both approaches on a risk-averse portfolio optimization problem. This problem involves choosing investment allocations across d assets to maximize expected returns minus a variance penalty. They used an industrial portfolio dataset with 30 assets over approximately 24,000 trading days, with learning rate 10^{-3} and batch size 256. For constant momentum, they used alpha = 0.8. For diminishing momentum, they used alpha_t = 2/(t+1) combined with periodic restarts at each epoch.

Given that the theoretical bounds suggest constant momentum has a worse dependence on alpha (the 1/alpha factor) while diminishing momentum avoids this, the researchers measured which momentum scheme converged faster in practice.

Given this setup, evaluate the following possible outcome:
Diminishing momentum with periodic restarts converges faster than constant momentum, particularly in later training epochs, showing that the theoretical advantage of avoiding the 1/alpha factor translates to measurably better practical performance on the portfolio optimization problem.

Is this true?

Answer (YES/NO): NO